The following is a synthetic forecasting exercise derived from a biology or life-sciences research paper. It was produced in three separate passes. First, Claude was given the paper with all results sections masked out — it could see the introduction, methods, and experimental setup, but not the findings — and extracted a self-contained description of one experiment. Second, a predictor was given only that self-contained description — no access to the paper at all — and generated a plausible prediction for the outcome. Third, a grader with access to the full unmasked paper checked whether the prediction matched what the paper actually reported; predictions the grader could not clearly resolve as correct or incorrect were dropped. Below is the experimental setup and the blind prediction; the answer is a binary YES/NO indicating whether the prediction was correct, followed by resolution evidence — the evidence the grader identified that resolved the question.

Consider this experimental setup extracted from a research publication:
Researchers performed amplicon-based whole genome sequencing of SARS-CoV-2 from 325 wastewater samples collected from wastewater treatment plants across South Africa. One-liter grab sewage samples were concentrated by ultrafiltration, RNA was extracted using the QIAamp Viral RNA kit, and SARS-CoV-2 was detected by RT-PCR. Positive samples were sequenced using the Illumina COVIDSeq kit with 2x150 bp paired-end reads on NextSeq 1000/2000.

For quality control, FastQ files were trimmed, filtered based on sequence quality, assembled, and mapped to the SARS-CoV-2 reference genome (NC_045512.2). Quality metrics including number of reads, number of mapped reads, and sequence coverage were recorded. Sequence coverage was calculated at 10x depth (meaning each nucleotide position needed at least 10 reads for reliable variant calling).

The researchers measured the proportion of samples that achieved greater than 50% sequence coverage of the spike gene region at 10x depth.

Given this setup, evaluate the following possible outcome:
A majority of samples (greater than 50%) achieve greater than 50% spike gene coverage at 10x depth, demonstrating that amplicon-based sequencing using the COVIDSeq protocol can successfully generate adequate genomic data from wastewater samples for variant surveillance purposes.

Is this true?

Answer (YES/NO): YES